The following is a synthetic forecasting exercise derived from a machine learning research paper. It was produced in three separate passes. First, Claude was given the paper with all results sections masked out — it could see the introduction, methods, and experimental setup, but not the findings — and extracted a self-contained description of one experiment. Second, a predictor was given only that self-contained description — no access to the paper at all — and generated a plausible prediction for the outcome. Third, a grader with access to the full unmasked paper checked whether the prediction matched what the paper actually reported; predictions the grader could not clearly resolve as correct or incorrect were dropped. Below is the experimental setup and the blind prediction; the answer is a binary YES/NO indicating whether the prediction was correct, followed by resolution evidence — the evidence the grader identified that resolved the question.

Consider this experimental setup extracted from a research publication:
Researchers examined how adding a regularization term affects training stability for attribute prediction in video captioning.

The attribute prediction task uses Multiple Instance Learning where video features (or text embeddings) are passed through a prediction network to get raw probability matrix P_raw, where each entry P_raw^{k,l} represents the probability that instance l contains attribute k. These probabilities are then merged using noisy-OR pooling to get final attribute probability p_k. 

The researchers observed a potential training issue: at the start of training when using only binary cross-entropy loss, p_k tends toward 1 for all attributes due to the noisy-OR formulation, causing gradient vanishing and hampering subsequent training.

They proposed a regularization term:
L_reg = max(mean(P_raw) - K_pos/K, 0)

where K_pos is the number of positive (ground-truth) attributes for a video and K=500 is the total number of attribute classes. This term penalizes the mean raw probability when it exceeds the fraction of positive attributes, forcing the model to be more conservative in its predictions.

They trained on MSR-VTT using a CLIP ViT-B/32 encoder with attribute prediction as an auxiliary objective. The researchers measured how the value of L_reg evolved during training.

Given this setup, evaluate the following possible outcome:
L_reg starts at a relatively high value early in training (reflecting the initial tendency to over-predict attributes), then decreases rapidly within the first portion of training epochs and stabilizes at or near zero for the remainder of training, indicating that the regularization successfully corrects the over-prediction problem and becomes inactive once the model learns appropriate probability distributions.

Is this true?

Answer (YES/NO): YES